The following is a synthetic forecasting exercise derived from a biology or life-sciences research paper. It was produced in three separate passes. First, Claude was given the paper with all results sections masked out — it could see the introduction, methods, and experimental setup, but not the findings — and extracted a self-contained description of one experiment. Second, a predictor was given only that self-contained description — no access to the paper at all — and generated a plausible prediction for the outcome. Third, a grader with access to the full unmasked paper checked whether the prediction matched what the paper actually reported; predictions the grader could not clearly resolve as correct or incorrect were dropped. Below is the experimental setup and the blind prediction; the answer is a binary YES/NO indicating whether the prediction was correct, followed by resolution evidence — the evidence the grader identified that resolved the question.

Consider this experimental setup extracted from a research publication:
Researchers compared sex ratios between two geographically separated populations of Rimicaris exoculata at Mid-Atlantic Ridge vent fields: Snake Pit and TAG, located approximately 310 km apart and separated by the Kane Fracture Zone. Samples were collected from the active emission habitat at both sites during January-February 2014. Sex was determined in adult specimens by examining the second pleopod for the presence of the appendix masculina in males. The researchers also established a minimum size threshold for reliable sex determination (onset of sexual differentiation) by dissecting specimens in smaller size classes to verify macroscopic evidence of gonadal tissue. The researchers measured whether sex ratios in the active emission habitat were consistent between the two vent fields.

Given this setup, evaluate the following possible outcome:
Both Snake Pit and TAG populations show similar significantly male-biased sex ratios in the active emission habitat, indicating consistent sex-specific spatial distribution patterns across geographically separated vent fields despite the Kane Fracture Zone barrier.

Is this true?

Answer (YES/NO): NO